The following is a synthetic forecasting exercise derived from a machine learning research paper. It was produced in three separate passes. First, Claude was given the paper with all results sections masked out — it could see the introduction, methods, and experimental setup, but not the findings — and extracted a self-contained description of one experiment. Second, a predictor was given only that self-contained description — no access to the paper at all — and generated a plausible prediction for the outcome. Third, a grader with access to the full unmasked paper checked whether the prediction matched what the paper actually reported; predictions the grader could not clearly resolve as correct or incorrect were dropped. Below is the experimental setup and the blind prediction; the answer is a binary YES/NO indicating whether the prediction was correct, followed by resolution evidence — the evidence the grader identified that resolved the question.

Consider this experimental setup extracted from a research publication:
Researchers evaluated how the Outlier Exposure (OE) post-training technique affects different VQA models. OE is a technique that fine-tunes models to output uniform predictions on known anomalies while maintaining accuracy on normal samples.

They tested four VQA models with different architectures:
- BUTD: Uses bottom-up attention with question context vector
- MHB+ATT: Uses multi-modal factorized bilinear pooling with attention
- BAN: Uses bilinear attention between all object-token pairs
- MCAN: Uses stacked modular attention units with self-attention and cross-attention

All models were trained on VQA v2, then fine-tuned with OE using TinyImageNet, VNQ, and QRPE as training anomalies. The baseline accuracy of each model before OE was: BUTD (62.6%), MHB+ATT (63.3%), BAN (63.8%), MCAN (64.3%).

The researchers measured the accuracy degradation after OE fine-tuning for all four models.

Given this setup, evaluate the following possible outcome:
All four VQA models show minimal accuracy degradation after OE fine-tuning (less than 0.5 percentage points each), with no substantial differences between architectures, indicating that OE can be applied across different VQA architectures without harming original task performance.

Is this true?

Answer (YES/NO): NO